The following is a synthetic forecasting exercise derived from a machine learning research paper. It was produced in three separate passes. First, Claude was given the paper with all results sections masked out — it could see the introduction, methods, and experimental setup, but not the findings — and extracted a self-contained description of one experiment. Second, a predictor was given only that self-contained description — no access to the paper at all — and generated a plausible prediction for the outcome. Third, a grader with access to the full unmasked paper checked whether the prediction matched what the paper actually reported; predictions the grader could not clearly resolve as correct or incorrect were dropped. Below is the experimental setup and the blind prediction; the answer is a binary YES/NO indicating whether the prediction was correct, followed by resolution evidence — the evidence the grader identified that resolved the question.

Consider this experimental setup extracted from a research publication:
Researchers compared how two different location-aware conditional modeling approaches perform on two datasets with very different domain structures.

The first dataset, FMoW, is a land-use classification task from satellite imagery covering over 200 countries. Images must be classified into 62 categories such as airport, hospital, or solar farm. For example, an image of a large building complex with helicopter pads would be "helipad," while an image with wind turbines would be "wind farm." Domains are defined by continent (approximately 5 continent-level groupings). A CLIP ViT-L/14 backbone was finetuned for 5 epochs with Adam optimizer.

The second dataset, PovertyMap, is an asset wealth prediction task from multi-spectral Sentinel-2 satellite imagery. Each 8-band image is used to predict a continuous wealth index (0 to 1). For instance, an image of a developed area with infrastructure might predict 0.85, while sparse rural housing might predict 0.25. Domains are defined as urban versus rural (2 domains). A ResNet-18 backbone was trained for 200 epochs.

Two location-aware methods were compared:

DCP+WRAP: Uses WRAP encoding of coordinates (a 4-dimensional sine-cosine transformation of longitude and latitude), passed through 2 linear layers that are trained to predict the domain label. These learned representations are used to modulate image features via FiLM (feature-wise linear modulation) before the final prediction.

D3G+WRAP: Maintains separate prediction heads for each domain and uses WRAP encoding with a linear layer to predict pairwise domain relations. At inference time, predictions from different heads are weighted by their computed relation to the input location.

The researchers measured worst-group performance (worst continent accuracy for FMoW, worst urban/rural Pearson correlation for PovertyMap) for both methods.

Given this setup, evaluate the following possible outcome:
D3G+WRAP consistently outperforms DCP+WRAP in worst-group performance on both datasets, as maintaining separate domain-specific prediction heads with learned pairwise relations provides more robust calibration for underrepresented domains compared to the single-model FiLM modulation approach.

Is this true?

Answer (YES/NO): NO